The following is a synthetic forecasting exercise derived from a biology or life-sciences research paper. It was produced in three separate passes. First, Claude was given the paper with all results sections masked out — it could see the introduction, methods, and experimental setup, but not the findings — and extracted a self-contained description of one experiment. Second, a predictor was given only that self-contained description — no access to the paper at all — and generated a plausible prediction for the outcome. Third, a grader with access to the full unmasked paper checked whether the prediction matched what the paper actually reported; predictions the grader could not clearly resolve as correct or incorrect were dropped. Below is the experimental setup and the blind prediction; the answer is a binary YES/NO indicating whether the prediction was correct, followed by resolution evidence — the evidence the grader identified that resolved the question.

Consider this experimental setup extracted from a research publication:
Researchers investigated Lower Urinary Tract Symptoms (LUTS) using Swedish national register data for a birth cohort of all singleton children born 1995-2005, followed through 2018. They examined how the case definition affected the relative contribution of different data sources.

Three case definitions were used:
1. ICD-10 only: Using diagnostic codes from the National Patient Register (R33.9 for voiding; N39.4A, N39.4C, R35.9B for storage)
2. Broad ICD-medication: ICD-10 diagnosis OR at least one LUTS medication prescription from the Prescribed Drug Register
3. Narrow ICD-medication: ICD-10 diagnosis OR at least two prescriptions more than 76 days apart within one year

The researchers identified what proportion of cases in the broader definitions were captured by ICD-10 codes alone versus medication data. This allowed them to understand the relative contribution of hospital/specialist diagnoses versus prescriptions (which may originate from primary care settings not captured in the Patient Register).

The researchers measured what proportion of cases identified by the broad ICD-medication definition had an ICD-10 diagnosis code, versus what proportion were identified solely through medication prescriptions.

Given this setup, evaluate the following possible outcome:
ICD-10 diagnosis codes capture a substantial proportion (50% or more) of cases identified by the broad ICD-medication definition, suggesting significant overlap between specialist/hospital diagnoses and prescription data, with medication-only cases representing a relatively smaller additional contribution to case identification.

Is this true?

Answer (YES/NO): NO